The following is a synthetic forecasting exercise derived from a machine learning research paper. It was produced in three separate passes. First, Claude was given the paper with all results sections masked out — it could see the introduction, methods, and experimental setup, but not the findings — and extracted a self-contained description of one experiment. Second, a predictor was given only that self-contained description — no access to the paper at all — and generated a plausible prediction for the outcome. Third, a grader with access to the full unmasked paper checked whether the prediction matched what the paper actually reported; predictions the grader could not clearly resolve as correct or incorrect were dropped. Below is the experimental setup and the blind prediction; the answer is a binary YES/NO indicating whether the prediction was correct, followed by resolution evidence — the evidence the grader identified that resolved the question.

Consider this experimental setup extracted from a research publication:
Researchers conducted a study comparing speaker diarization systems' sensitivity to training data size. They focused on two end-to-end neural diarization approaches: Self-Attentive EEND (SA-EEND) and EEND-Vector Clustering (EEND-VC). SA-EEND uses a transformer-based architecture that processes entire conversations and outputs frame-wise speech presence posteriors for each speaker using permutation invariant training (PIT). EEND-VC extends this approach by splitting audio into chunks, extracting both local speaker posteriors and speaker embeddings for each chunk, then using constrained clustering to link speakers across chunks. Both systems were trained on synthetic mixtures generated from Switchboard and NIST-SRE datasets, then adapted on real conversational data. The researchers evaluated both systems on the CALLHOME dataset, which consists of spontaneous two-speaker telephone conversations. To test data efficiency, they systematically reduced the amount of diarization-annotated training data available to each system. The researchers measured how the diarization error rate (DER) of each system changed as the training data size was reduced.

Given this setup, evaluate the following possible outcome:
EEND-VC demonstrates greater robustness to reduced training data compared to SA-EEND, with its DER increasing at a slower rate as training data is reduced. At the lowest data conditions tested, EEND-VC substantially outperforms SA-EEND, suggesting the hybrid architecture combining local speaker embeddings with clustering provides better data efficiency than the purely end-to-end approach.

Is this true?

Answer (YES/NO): NO